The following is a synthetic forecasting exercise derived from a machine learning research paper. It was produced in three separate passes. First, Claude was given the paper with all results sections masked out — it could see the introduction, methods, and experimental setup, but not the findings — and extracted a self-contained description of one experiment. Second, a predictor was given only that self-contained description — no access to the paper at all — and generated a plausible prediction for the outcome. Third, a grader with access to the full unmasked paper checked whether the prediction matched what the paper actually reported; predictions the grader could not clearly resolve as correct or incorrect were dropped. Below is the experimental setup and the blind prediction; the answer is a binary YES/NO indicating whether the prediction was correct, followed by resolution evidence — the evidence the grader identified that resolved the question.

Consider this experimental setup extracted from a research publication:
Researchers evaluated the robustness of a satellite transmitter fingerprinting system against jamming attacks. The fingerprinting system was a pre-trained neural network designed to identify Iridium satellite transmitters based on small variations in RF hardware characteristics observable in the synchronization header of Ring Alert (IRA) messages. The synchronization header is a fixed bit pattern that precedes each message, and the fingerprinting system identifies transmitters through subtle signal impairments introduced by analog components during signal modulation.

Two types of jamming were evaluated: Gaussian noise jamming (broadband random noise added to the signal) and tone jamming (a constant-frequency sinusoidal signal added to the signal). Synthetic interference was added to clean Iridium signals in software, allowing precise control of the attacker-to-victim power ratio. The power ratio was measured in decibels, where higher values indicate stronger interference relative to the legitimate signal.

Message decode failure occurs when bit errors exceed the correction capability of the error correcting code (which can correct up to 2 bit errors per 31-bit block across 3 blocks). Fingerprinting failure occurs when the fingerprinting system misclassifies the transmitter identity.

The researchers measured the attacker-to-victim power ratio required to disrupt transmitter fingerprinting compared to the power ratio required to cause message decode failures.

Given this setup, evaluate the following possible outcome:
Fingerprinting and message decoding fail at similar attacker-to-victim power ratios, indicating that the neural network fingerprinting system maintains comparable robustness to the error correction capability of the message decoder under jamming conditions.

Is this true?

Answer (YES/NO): YES